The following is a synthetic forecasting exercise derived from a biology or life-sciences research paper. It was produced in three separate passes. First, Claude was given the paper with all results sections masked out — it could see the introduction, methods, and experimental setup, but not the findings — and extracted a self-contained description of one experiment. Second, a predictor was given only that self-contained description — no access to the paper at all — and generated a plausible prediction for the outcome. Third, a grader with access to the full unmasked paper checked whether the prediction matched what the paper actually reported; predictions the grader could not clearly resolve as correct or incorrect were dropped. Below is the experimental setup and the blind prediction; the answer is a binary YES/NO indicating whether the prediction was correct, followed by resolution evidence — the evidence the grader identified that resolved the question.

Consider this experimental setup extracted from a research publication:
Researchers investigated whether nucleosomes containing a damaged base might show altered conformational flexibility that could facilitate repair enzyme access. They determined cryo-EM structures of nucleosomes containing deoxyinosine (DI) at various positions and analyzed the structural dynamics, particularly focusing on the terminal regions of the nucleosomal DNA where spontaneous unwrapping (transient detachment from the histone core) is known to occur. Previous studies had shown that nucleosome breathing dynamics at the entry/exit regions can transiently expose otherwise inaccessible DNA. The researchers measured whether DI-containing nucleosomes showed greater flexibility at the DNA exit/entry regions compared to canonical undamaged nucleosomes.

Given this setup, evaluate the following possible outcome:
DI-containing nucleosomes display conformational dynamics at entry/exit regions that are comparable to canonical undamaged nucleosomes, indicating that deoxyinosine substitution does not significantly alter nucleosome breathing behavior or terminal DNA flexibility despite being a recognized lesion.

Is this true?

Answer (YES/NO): NO